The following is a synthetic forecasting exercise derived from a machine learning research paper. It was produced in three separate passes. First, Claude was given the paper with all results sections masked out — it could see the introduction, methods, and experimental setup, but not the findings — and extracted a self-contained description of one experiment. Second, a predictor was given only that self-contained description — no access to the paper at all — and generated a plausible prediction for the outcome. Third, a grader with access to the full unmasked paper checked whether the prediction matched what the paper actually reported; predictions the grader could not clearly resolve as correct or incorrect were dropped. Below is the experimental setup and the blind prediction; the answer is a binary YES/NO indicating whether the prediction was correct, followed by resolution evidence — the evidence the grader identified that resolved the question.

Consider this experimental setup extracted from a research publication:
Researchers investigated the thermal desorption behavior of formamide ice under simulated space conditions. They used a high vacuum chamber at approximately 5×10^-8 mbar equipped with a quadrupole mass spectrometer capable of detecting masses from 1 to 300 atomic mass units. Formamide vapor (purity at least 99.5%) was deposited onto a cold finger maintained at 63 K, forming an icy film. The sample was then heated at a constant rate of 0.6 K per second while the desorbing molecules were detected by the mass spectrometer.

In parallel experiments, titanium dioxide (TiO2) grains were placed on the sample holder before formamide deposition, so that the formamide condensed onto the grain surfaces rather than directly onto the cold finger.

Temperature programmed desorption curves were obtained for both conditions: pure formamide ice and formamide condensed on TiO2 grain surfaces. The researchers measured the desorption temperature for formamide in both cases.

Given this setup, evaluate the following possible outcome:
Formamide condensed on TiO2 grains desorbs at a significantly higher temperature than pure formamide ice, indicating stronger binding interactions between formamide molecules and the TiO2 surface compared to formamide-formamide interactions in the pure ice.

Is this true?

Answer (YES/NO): YES